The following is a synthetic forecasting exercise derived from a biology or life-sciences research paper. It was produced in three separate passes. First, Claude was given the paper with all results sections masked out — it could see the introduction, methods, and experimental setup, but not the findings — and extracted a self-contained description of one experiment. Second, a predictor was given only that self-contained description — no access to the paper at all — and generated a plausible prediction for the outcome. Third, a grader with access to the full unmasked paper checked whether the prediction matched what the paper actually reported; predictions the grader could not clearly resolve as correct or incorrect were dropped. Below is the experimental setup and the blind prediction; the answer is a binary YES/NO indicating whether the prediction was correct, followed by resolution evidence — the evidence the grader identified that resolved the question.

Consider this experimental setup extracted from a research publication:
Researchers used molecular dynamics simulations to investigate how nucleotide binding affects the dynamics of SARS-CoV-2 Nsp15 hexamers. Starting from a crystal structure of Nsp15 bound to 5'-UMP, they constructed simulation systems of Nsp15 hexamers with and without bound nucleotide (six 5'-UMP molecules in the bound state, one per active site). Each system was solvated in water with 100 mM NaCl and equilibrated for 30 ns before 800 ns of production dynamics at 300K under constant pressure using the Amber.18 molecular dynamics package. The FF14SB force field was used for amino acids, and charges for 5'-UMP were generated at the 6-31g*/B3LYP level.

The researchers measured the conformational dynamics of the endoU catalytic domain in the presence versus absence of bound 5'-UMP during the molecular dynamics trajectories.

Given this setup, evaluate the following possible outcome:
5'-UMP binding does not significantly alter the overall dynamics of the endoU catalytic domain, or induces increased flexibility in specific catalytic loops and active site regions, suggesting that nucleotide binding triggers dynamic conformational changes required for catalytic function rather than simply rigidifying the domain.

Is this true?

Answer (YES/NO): NO